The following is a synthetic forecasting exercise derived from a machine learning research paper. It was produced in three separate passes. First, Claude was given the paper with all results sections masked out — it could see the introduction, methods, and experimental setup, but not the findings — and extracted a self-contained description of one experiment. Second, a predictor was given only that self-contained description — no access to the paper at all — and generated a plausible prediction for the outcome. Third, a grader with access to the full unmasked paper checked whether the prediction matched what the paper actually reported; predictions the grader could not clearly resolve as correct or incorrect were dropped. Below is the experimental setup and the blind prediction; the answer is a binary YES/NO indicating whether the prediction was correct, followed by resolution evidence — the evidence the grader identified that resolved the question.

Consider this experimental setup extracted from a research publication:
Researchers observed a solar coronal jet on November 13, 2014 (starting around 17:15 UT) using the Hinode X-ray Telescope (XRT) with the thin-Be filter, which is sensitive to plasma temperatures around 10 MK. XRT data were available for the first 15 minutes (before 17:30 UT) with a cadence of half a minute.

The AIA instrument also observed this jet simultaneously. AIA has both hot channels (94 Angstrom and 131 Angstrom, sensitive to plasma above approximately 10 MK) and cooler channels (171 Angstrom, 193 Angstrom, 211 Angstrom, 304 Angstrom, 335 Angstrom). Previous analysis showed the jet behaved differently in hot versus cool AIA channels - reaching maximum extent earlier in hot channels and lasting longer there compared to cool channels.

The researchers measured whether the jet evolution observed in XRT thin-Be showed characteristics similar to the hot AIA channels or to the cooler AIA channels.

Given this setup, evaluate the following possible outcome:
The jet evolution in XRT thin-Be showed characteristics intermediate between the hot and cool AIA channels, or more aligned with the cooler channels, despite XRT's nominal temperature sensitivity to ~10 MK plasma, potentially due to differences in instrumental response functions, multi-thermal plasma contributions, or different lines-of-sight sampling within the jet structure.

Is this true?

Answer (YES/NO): NO